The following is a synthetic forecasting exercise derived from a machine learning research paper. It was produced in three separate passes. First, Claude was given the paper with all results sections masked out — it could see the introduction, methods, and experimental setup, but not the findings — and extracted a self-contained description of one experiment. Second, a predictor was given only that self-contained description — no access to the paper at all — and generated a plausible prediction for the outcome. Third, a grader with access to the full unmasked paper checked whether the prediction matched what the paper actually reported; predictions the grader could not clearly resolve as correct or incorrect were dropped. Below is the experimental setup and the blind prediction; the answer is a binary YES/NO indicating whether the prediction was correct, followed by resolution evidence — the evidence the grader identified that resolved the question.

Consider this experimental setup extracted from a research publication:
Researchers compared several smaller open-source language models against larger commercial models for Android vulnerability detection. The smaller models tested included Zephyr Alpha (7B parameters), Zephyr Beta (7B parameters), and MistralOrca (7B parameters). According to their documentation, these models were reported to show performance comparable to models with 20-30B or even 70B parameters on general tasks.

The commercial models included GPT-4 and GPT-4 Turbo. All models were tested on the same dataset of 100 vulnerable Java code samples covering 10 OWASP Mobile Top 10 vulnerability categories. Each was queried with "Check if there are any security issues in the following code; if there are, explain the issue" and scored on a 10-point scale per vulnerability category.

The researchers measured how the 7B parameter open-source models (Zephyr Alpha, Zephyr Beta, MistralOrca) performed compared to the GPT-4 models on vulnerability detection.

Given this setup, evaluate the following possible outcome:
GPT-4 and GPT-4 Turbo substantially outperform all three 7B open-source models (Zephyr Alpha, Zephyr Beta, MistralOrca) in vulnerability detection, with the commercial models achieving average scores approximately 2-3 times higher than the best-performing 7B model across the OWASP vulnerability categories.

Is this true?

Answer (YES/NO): NO